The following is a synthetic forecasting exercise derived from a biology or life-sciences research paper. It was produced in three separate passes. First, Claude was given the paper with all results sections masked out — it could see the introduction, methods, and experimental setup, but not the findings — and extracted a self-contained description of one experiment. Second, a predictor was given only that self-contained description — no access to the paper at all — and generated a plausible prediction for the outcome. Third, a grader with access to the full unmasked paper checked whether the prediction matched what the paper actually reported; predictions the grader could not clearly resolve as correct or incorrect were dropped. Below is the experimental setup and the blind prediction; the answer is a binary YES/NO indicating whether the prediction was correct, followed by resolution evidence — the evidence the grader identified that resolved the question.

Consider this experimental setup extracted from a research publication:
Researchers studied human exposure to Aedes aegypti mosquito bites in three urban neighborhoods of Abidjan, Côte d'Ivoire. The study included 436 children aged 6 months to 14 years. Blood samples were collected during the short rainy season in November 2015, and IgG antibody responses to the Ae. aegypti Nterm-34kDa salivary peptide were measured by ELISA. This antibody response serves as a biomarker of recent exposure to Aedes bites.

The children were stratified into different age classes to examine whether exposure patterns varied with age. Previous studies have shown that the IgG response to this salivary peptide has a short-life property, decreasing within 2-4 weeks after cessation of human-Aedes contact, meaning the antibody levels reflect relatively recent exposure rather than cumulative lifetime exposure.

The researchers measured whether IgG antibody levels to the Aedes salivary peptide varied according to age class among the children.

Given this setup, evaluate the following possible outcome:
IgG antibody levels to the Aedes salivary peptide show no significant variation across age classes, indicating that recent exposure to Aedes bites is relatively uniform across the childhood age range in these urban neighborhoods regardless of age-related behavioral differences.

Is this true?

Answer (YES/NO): YES